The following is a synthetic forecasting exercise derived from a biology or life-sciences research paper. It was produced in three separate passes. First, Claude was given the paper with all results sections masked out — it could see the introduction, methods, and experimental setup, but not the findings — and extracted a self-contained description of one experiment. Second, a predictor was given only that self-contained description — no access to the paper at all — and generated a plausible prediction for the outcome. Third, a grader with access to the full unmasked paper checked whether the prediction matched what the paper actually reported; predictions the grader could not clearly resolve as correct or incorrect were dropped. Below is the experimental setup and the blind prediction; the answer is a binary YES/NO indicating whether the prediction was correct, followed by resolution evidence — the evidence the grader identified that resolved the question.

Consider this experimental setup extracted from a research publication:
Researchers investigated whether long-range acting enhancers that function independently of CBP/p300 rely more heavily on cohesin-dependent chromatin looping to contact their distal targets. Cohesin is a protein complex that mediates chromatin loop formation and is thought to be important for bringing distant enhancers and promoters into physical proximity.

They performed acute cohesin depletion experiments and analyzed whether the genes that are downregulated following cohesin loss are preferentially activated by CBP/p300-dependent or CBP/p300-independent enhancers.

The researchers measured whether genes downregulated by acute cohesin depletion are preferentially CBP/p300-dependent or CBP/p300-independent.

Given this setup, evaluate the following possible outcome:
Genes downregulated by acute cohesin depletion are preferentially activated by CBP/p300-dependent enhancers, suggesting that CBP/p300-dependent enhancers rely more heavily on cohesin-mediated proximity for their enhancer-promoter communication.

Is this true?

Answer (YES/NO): YES